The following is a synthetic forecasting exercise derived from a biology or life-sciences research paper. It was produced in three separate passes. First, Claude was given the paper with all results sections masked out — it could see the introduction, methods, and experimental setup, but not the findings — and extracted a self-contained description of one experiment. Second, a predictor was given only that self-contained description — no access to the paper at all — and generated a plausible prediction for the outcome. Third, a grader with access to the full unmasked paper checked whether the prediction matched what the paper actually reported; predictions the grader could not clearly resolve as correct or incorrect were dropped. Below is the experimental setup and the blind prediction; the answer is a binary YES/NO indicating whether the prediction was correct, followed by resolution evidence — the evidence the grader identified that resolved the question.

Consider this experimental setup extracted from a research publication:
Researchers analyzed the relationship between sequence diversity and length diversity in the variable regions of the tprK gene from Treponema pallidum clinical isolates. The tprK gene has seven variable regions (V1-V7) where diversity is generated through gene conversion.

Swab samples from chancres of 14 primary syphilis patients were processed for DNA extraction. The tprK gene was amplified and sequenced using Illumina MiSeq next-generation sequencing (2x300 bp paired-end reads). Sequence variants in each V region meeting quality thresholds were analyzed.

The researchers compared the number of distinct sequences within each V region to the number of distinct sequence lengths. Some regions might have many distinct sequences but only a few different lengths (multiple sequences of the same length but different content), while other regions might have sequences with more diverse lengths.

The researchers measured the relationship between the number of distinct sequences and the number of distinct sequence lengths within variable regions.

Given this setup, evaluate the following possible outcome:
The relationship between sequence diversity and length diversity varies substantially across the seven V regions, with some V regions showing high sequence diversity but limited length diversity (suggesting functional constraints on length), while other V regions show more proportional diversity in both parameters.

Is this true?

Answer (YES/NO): YES